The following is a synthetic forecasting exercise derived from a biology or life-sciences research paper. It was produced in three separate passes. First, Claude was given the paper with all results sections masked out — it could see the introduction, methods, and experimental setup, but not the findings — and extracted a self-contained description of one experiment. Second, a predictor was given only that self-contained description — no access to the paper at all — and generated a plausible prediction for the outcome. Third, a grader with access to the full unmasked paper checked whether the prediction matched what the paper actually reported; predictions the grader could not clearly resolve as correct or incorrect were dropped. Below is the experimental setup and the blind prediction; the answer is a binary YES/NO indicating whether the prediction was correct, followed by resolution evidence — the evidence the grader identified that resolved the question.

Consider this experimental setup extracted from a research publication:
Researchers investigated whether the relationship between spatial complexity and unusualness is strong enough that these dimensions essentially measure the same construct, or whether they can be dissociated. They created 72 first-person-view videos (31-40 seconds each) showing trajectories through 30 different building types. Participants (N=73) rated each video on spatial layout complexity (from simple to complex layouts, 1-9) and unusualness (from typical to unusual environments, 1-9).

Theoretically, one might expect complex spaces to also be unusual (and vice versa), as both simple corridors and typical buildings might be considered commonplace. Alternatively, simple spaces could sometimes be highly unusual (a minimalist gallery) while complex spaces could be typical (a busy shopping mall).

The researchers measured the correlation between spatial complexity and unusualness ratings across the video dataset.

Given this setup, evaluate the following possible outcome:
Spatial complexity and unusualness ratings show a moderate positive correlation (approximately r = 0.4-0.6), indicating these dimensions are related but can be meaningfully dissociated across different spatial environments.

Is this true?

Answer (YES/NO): NO